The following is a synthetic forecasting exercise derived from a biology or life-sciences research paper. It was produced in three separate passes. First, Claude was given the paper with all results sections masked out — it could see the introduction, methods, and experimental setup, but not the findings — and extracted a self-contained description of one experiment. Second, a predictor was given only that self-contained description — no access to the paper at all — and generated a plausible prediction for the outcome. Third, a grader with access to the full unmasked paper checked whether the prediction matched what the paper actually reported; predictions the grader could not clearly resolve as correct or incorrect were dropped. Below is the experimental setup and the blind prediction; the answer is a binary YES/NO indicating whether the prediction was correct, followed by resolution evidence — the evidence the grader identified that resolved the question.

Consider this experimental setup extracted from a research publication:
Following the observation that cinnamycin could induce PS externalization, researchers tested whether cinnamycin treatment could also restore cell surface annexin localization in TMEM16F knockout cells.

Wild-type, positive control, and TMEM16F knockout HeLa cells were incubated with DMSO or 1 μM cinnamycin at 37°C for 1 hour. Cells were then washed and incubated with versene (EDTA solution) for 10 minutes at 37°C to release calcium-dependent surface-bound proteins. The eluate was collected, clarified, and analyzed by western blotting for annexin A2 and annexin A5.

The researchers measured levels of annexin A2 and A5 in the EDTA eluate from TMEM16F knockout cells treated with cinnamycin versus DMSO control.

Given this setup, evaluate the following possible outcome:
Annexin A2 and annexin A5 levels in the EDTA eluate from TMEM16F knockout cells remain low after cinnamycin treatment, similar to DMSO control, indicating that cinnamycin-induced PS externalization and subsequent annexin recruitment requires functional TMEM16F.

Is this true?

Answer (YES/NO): NO